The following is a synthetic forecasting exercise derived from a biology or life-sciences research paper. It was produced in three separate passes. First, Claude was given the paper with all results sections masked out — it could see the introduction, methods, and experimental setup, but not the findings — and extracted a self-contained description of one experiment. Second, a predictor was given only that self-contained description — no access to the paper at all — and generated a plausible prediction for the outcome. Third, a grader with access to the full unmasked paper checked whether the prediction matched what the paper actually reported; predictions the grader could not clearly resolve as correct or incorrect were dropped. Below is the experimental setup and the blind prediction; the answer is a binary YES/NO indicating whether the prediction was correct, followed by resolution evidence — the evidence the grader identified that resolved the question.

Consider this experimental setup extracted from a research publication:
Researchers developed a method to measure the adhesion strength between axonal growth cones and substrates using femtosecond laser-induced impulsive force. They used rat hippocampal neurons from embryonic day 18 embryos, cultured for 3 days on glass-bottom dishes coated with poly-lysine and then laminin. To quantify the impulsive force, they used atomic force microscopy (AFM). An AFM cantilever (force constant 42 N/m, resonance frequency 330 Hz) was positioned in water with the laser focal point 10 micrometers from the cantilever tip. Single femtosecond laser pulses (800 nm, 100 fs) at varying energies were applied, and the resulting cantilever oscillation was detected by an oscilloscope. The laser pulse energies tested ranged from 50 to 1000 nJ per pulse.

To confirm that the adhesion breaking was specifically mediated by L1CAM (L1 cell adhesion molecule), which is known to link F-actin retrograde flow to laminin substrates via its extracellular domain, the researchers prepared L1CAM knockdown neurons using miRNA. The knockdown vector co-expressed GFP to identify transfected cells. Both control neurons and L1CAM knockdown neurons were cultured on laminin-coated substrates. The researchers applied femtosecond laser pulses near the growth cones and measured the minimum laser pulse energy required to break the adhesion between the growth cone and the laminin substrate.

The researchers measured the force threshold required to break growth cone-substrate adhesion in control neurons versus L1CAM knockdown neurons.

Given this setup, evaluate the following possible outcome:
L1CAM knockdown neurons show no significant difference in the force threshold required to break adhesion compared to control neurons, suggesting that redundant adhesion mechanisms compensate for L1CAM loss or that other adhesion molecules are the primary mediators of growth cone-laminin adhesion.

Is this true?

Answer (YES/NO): NO